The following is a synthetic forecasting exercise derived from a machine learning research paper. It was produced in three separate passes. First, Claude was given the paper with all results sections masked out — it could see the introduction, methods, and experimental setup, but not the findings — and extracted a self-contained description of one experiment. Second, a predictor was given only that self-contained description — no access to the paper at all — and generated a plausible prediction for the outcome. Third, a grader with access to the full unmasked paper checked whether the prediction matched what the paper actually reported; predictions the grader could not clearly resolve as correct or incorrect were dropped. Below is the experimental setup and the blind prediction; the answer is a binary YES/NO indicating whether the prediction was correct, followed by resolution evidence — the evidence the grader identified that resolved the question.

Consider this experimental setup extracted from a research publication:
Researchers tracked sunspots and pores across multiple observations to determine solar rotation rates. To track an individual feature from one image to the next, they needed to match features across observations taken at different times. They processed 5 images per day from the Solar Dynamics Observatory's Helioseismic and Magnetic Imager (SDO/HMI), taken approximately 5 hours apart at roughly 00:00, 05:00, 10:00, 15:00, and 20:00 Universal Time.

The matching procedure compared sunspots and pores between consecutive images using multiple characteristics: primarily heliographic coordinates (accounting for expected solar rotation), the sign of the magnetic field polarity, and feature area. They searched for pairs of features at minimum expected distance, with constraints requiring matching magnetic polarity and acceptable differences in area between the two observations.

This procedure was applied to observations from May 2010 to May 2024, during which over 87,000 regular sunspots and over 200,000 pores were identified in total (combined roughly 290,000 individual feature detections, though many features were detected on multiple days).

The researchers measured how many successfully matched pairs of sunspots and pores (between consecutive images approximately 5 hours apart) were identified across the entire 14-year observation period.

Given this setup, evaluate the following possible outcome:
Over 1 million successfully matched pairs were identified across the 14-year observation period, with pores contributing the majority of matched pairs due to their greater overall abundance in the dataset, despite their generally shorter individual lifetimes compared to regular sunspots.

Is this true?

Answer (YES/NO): NO